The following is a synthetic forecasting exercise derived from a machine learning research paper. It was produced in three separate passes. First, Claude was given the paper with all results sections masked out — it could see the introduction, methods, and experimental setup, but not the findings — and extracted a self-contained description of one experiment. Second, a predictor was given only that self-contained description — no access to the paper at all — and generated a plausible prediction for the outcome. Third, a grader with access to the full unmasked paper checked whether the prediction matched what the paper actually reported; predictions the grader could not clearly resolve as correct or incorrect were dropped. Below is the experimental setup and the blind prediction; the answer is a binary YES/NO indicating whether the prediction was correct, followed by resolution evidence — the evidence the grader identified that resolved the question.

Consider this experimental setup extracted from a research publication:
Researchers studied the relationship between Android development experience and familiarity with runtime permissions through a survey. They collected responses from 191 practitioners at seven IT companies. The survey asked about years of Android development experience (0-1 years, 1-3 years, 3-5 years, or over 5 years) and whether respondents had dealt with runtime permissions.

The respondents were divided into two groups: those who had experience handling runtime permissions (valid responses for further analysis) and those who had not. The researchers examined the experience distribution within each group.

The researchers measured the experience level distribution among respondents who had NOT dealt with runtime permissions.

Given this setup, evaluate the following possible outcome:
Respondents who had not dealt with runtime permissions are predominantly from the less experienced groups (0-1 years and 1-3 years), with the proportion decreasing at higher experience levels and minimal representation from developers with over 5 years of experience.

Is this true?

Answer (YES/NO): YES